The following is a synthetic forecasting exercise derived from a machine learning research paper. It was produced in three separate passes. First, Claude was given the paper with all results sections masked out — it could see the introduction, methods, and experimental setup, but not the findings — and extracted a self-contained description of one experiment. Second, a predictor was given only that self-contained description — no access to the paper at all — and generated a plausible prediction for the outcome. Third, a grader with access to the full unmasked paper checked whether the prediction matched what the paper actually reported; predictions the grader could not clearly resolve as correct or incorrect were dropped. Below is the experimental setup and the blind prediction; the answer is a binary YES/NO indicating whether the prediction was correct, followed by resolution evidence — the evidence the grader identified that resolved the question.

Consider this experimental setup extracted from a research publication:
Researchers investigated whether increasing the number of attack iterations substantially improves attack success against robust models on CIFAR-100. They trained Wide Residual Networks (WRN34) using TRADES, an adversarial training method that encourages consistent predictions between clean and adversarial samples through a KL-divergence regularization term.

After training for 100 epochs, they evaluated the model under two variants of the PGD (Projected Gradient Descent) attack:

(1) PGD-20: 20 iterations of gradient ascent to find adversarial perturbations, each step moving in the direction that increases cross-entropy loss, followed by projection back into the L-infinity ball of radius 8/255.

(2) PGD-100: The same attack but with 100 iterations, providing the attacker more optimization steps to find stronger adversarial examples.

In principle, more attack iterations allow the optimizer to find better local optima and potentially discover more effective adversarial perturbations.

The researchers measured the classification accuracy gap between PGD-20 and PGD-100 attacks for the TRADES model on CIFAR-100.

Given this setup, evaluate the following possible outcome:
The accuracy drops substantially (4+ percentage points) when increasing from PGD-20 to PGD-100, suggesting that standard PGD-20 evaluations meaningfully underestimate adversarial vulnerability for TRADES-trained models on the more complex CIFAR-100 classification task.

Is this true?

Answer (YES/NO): NO